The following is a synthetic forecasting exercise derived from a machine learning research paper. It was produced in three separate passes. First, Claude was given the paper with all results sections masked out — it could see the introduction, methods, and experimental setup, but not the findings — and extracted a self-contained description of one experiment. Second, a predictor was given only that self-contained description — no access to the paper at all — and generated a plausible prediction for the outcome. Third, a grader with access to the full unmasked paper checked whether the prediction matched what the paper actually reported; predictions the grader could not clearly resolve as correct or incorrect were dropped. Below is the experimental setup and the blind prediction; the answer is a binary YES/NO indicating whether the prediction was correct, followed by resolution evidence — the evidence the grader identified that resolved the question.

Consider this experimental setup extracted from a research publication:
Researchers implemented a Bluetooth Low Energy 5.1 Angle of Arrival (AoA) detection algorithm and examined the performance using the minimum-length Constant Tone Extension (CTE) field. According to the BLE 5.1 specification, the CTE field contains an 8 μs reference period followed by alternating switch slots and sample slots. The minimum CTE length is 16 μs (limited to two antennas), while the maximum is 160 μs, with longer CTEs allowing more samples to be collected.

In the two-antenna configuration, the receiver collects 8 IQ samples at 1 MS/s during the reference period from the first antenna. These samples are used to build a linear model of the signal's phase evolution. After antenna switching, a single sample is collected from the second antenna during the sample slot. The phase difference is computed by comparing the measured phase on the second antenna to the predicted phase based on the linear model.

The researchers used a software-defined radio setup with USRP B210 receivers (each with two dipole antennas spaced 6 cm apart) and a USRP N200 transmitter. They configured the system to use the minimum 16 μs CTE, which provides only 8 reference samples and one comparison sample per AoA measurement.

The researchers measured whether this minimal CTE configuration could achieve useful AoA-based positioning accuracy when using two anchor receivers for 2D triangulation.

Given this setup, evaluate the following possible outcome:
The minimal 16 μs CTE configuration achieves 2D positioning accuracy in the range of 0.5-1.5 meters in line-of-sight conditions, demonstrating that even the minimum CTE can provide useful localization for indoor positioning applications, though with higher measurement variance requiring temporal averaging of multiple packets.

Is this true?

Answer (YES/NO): YES